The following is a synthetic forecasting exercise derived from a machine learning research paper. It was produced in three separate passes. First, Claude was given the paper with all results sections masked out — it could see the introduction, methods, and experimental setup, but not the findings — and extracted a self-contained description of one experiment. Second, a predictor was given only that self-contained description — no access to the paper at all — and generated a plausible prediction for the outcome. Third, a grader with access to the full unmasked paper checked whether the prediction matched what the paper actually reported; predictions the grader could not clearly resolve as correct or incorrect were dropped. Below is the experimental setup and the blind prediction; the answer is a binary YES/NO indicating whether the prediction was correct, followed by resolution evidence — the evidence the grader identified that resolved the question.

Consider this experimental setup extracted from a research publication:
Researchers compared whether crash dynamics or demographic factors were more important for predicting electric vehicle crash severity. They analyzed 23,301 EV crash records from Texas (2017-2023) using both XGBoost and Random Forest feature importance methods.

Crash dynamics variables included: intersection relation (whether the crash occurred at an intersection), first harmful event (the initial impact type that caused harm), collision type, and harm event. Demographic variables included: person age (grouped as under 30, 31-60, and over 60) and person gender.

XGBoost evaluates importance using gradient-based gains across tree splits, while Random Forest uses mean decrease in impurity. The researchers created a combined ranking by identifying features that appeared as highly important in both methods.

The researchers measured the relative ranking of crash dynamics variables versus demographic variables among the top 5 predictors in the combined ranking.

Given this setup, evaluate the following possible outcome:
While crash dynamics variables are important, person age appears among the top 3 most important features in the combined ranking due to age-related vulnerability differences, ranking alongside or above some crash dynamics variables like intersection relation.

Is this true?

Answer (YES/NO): NO